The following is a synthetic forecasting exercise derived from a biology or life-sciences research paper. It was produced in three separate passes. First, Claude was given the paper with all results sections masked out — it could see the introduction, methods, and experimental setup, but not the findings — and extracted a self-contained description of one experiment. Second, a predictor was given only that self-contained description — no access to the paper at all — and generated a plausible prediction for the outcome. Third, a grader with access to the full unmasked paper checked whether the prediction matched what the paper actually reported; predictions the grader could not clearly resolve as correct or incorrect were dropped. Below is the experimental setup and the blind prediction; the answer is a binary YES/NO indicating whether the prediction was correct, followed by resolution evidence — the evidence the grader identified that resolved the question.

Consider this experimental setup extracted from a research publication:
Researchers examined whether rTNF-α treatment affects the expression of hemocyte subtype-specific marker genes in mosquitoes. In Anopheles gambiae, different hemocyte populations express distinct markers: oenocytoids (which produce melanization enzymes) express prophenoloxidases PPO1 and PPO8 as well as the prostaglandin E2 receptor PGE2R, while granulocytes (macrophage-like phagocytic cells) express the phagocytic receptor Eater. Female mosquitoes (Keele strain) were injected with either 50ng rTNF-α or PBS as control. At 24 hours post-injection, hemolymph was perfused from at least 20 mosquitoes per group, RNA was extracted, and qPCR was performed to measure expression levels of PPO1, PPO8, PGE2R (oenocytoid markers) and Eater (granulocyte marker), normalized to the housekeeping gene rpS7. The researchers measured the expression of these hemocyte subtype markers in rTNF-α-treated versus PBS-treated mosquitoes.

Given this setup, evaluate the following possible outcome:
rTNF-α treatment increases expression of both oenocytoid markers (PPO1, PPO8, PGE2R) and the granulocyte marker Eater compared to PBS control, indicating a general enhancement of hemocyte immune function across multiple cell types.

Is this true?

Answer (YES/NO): NO